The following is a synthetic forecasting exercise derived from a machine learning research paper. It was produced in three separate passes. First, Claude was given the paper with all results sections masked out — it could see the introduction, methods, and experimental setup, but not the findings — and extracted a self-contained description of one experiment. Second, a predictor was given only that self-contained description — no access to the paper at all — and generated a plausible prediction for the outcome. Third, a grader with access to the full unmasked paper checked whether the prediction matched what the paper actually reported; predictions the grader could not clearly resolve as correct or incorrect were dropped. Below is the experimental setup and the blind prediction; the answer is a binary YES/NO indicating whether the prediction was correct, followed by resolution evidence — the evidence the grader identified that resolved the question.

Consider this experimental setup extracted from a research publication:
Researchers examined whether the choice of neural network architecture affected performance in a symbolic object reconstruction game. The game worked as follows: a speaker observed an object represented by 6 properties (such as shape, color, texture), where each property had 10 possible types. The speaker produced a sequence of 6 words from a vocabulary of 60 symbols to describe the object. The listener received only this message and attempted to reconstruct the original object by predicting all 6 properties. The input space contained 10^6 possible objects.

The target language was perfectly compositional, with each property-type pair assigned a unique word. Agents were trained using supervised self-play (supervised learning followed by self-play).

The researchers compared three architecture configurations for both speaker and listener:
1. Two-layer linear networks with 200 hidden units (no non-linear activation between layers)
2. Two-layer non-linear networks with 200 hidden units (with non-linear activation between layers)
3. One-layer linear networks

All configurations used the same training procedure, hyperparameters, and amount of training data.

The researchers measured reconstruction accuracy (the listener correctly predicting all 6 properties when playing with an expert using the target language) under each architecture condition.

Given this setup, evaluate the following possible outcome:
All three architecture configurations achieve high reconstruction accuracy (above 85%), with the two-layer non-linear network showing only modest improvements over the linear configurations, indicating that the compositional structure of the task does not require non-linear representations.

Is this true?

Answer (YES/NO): NO